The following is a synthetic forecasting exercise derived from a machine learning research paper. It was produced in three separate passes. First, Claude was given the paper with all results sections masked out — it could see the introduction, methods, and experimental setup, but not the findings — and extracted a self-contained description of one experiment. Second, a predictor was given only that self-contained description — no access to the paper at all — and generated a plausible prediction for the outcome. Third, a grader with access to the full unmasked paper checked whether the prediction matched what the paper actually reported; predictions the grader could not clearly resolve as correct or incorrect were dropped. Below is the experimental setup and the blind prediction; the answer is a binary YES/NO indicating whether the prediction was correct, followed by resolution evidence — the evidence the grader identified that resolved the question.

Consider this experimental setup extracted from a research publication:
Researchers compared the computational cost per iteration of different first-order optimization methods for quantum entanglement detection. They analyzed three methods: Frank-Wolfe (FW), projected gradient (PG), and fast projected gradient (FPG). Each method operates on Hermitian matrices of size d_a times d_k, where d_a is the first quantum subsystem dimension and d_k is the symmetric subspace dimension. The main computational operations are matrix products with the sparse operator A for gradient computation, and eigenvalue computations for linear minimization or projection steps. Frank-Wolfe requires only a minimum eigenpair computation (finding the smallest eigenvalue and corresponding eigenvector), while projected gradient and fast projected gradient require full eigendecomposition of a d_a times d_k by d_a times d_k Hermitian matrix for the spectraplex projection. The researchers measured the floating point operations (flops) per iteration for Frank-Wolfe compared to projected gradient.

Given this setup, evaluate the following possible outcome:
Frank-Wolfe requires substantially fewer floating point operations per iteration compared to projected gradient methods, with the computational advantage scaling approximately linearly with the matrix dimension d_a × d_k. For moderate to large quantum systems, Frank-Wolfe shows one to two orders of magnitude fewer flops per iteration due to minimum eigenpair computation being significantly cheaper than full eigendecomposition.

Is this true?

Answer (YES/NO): YES